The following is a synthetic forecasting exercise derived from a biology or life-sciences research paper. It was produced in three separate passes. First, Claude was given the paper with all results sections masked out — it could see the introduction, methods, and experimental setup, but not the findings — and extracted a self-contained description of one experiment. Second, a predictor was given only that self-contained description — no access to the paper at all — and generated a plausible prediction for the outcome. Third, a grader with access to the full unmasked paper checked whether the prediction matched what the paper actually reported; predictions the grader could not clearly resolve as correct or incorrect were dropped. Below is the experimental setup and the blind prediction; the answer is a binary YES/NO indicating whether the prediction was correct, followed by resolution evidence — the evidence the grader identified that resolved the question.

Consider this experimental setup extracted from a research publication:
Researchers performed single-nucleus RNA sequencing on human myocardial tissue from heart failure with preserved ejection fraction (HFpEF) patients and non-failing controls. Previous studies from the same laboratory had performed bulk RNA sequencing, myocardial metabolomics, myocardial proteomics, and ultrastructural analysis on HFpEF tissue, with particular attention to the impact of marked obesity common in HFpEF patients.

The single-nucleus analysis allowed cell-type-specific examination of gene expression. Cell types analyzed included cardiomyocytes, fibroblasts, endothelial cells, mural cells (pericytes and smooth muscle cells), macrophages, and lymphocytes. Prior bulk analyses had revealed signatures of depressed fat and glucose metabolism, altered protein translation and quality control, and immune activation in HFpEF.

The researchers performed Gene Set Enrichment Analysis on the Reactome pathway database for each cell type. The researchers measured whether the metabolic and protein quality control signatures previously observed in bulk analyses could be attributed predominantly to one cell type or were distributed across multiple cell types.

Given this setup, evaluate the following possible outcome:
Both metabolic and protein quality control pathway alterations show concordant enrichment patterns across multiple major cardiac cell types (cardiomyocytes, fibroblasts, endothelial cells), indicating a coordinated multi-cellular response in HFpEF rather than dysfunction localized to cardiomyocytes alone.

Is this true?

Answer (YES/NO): YES